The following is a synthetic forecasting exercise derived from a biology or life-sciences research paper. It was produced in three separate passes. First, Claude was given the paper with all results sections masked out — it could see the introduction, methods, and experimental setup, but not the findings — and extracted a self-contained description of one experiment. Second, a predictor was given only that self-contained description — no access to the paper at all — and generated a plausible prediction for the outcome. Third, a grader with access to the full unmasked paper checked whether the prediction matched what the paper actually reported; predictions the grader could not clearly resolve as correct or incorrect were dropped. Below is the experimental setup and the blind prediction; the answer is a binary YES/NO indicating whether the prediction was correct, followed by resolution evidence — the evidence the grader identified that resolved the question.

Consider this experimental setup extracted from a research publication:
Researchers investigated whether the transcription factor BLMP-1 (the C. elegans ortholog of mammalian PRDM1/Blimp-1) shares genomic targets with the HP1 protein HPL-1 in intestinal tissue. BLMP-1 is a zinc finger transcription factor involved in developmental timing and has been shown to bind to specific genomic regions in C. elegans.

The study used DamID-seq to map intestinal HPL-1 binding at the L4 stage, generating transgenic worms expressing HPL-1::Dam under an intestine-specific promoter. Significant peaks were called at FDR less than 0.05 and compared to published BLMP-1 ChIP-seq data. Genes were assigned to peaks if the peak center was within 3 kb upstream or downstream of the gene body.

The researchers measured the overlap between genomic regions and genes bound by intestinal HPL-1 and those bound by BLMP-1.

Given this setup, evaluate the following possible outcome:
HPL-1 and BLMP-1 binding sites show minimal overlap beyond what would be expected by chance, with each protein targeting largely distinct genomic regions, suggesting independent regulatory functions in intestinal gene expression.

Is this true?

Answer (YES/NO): NO